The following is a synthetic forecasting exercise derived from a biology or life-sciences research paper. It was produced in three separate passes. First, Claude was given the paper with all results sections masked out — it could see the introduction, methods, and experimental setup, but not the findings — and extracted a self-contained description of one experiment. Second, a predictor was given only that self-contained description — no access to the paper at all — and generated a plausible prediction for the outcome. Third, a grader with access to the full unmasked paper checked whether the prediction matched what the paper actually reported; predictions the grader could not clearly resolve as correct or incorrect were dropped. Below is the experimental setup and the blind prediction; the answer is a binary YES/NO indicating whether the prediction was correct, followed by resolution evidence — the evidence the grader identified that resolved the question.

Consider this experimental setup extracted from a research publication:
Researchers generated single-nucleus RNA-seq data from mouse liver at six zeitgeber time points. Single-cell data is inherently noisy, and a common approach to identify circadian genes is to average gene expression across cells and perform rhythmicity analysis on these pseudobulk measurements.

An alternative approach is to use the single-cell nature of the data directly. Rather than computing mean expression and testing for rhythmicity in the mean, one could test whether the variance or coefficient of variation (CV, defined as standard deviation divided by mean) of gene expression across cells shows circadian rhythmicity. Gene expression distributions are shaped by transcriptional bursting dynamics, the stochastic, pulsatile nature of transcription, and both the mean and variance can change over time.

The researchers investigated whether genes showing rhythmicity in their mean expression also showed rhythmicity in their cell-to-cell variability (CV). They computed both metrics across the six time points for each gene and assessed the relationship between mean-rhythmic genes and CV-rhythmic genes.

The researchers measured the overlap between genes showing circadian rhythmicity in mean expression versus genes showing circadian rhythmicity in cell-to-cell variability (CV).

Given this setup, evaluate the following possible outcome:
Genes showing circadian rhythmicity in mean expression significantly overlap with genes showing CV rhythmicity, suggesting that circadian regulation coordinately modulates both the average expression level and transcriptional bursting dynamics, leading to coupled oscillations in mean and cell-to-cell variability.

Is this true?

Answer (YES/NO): YES